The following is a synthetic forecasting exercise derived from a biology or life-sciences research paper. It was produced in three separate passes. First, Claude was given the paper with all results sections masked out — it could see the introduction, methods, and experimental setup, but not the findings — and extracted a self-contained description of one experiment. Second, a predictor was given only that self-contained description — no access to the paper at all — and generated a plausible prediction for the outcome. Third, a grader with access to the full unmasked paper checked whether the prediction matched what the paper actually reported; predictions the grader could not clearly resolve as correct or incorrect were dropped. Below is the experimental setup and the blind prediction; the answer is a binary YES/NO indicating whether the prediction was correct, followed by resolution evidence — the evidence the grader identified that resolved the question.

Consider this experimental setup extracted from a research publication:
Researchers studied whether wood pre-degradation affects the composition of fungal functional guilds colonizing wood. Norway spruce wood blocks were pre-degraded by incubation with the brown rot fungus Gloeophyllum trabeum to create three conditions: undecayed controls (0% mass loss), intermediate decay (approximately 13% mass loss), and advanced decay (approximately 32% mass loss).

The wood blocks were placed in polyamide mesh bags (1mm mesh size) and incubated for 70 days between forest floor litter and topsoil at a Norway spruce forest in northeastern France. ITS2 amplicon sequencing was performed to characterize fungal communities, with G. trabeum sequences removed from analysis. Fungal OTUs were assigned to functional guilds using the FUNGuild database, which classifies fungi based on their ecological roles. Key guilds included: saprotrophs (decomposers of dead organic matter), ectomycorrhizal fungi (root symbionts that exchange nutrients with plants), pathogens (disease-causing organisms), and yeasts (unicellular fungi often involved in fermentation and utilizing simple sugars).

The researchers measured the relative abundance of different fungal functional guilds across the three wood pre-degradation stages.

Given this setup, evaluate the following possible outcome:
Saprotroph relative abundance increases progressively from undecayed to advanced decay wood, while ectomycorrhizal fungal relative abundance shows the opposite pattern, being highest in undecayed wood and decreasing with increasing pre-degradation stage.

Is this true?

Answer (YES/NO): NO